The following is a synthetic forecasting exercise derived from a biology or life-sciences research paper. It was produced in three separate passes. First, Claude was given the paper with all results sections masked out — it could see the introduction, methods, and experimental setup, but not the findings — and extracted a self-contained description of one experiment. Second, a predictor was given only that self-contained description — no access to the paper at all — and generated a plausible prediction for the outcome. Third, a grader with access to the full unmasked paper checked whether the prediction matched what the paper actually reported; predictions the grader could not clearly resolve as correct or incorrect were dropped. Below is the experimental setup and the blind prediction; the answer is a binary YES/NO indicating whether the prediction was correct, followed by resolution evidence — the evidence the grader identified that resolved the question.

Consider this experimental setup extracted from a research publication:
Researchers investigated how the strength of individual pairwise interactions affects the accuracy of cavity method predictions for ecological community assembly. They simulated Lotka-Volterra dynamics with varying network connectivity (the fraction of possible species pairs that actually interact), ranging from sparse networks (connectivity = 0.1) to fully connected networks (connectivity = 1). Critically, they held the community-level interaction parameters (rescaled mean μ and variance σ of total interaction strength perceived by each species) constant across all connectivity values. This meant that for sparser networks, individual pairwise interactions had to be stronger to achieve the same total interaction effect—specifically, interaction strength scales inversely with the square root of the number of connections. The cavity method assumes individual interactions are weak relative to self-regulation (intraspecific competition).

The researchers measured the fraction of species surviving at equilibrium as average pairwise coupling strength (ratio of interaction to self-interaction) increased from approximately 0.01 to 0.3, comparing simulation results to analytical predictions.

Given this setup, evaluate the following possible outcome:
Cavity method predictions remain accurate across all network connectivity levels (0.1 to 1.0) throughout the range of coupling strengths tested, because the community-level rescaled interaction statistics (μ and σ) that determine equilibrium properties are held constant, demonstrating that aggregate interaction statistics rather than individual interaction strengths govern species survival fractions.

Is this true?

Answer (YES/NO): NO